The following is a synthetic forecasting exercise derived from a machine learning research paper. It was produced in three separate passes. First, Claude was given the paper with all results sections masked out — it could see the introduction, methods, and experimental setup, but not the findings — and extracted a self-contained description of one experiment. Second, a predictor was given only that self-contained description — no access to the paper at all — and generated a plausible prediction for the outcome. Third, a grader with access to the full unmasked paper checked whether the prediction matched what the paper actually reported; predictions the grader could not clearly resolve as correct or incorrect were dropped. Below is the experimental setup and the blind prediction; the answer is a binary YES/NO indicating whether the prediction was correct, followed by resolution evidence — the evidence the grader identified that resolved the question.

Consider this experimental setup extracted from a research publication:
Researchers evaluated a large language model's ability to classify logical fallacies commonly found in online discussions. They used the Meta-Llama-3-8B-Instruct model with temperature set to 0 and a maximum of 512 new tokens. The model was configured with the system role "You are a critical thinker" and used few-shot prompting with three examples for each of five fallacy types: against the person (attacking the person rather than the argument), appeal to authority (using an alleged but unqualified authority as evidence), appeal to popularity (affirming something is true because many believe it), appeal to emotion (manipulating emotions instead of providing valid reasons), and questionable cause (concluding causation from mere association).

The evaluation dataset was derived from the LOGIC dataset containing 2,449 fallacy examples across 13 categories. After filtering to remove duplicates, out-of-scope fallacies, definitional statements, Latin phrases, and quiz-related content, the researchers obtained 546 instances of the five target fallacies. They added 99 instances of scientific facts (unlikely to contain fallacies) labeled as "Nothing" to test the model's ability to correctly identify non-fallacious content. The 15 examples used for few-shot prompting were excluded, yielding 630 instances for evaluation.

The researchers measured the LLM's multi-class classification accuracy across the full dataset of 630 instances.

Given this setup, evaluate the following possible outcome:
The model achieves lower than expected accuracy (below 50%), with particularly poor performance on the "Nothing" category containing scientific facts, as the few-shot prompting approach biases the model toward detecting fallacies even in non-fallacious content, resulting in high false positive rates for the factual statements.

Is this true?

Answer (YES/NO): NO